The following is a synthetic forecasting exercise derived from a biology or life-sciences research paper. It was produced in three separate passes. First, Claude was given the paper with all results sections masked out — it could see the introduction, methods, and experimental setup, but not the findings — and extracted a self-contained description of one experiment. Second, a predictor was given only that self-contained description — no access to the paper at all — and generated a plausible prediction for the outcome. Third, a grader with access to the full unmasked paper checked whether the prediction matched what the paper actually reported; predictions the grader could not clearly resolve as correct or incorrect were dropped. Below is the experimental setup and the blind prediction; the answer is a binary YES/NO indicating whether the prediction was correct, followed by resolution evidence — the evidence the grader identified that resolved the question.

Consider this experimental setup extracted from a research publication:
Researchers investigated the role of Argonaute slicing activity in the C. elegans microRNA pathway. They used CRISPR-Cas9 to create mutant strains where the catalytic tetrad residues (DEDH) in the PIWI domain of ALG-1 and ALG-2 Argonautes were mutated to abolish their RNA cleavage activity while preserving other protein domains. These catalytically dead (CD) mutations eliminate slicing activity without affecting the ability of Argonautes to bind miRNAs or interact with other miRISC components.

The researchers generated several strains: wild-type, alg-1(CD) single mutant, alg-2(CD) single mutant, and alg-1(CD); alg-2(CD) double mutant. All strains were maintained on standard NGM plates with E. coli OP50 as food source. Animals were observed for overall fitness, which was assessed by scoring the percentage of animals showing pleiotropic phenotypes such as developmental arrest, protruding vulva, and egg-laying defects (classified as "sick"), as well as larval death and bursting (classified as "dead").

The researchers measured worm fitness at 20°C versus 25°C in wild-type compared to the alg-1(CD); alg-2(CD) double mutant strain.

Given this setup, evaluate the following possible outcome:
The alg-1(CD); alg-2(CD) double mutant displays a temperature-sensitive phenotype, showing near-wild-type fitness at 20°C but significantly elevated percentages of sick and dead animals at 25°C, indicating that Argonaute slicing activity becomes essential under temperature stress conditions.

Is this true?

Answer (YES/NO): YES